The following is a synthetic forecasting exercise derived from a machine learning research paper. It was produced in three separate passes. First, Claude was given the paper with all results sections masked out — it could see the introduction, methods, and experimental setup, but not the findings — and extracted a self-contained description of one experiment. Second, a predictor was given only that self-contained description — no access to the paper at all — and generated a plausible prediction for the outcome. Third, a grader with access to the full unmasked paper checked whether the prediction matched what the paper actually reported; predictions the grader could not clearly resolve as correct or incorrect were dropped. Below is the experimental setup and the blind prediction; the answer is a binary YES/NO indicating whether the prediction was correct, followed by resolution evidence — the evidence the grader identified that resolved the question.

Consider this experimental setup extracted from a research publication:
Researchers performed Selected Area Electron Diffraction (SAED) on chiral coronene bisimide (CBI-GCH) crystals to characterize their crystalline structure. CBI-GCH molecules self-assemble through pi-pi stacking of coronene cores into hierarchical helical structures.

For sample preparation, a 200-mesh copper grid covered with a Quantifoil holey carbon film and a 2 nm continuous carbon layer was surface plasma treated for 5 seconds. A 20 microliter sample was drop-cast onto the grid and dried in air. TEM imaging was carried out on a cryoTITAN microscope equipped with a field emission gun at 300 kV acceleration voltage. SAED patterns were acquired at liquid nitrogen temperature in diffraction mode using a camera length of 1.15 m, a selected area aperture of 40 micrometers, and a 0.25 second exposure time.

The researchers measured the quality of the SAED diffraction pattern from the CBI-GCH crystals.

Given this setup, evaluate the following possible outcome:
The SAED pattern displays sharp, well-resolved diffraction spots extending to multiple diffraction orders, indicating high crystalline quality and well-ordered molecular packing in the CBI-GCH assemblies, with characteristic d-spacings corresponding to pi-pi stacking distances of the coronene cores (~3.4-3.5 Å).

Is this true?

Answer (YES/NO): NO